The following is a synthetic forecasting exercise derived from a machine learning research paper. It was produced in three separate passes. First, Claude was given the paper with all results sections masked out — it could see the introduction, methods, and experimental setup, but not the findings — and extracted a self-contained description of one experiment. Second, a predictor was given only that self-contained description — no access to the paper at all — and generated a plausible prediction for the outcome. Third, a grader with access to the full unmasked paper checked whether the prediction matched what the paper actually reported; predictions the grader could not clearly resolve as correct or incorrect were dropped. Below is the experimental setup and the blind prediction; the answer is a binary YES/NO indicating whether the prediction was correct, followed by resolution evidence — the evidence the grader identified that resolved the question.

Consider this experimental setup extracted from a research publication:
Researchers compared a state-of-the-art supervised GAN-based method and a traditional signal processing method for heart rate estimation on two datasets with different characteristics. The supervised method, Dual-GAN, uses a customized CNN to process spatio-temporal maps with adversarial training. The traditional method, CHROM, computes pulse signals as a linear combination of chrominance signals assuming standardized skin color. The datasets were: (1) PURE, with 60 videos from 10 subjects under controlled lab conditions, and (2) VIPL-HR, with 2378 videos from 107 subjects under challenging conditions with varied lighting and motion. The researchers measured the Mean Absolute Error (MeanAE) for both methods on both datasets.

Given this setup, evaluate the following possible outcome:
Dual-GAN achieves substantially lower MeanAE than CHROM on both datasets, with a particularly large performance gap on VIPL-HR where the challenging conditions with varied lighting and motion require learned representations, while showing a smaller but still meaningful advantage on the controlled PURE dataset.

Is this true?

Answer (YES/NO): YES